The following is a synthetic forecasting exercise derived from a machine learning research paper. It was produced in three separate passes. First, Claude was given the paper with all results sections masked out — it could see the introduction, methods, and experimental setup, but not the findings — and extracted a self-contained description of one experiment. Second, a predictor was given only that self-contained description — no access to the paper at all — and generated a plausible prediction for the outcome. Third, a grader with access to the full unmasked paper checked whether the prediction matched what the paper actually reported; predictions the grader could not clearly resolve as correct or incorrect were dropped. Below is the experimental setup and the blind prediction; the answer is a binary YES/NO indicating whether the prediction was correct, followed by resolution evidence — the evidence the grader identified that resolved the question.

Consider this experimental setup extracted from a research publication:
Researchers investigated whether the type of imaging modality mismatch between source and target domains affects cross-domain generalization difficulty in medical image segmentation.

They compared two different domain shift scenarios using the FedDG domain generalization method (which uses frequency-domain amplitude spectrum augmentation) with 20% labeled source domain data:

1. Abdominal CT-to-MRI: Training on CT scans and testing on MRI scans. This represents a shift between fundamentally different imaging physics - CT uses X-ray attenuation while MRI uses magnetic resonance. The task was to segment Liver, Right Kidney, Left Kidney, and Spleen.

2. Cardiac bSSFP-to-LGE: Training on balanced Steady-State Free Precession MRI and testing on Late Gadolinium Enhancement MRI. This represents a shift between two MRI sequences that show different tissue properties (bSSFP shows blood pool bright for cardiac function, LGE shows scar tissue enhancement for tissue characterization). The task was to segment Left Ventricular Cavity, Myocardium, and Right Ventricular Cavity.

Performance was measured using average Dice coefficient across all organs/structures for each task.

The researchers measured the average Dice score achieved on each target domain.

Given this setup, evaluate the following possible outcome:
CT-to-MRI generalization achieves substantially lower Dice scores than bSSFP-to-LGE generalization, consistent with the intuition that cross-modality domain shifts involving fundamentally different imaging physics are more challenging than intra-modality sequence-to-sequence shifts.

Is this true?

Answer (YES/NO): NO